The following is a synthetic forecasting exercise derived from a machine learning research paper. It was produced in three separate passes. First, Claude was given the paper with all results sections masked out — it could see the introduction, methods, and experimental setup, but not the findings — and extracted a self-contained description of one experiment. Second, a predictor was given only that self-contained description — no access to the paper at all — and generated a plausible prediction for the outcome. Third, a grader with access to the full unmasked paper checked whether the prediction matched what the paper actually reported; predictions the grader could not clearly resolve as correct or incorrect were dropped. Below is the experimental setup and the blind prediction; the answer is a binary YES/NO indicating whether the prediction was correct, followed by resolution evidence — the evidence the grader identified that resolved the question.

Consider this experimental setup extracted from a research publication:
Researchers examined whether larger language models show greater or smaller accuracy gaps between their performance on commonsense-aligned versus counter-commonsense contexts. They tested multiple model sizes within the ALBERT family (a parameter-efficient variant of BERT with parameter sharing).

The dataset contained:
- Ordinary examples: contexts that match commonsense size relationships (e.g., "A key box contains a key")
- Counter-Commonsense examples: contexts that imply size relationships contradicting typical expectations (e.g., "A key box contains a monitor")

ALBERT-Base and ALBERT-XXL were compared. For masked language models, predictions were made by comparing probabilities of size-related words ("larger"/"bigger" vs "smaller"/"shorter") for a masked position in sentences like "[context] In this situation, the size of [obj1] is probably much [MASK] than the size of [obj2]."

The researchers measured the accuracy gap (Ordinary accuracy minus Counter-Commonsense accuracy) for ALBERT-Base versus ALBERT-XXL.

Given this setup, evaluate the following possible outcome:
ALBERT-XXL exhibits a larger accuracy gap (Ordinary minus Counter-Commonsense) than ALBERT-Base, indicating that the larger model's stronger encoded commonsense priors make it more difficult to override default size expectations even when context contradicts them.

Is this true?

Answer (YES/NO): YES